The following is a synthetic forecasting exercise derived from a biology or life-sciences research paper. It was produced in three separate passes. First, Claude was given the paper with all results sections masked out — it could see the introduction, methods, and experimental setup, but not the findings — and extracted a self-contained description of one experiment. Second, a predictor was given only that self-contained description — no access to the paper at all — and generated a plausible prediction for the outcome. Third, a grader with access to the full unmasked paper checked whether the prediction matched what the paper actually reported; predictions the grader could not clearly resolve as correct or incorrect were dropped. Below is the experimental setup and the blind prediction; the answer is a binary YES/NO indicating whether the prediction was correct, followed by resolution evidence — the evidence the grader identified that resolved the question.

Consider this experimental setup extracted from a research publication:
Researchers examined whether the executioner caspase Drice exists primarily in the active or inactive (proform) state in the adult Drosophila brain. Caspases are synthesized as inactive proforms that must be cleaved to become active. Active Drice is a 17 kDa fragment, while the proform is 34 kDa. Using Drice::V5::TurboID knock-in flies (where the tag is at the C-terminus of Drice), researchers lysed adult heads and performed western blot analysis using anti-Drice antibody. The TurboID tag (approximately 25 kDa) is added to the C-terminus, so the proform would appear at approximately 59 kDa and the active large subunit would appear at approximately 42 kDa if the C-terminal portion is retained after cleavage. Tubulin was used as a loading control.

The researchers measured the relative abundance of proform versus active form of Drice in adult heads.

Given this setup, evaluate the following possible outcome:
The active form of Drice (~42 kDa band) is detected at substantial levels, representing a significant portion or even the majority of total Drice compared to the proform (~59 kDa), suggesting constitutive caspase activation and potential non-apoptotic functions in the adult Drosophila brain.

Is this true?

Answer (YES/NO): NO